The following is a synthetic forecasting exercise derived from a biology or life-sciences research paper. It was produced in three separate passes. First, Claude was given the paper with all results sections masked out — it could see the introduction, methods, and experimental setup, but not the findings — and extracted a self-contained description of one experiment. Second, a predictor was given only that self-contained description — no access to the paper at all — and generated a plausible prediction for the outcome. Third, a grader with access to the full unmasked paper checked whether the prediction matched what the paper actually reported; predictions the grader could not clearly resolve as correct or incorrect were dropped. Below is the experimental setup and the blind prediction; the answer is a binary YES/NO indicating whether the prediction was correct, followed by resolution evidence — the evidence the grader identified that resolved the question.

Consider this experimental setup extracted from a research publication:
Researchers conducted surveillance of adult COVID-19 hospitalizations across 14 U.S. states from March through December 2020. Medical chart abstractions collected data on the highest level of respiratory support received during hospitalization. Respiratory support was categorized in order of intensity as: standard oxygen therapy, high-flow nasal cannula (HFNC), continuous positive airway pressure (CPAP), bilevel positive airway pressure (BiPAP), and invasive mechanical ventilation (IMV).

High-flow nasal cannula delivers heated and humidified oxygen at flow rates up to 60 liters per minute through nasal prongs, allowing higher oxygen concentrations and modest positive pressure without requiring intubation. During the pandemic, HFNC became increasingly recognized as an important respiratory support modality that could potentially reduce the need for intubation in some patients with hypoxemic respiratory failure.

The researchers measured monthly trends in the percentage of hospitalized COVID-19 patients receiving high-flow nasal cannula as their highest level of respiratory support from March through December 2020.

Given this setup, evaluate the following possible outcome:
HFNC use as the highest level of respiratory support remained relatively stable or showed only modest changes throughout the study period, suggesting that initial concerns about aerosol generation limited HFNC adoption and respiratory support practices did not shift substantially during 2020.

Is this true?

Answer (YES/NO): NO